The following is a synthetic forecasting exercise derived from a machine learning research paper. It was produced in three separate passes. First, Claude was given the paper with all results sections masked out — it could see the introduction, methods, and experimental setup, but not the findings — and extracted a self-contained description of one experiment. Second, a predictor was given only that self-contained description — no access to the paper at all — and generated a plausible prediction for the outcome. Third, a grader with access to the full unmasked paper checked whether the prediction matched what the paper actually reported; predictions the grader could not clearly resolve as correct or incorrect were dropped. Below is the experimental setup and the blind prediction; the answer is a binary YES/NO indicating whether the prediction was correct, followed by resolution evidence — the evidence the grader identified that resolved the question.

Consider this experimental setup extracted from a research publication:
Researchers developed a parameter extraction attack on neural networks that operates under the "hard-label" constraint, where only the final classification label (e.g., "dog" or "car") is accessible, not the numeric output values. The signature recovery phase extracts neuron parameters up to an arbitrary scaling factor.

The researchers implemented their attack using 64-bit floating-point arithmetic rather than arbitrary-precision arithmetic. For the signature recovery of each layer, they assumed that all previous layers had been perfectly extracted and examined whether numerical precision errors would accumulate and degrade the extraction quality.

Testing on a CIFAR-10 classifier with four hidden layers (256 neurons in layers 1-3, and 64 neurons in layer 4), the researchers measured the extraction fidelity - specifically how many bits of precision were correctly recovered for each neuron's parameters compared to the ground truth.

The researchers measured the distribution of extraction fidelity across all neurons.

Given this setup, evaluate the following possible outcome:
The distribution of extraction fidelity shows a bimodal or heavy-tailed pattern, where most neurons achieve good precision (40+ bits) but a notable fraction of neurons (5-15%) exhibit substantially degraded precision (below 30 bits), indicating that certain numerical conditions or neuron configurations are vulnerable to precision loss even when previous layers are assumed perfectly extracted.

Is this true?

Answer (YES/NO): NO